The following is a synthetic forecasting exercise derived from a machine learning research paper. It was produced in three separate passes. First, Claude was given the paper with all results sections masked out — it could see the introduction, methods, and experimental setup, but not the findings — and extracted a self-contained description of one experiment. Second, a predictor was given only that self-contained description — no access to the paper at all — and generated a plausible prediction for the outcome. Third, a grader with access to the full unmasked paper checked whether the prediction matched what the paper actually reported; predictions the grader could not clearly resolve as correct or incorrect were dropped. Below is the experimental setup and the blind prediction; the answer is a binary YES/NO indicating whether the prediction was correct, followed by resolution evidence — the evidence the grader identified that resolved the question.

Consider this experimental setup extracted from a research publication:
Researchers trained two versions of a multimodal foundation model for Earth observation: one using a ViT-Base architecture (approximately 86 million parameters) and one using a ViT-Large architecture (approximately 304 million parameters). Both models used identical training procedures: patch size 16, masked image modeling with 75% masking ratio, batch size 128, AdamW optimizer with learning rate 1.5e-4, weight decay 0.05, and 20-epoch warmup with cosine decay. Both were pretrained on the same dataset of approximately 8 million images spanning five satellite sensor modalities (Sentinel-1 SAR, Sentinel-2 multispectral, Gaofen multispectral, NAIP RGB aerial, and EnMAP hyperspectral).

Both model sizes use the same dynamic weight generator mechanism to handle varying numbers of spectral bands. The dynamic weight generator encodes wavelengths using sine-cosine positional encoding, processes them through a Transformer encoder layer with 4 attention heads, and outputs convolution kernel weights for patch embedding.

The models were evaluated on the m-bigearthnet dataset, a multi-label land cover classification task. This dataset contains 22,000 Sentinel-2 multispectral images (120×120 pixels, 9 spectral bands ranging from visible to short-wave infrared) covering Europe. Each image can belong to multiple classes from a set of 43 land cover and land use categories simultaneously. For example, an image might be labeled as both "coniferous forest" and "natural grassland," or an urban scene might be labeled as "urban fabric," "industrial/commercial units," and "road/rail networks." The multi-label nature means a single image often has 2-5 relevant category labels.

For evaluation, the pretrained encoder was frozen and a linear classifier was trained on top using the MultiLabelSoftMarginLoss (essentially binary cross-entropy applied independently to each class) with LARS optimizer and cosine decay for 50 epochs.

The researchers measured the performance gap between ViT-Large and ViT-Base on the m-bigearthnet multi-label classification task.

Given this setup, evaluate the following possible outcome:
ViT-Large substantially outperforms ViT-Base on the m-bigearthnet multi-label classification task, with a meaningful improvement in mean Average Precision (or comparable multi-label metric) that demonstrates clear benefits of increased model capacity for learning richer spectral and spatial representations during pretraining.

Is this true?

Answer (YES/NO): NO